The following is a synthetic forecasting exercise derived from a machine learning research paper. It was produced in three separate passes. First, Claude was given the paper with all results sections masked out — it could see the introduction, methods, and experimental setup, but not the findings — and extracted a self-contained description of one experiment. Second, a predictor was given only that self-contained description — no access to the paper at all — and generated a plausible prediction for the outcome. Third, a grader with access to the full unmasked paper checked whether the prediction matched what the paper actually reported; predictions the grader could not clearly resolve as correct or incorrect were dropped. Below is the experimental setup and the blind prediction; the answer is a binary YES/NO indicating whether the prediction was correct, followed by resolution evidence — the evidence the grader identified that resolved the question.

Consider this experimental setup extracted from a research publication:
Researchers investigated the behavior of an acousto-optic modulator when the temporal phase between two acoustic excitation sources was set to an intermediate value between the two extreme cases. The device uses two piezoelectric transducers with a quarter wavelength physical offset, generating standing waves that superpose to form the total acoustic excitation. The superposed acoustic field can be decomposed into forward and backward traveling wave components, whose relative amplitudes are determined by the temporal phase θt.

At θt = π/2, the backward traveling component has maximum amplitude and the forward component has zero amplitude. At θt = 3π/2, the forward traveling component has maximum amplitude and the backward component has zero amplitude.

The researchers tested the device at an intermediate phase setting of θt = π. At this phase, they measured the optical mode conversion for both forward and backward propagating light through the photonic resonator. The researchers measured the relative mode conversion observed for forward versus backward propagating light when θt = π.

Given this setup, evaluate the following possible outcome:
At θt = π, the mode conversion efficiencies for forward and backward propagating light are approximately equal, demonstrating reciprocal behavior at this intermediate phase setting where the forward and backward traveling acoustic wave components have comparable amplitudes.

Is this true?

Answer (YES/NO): YES